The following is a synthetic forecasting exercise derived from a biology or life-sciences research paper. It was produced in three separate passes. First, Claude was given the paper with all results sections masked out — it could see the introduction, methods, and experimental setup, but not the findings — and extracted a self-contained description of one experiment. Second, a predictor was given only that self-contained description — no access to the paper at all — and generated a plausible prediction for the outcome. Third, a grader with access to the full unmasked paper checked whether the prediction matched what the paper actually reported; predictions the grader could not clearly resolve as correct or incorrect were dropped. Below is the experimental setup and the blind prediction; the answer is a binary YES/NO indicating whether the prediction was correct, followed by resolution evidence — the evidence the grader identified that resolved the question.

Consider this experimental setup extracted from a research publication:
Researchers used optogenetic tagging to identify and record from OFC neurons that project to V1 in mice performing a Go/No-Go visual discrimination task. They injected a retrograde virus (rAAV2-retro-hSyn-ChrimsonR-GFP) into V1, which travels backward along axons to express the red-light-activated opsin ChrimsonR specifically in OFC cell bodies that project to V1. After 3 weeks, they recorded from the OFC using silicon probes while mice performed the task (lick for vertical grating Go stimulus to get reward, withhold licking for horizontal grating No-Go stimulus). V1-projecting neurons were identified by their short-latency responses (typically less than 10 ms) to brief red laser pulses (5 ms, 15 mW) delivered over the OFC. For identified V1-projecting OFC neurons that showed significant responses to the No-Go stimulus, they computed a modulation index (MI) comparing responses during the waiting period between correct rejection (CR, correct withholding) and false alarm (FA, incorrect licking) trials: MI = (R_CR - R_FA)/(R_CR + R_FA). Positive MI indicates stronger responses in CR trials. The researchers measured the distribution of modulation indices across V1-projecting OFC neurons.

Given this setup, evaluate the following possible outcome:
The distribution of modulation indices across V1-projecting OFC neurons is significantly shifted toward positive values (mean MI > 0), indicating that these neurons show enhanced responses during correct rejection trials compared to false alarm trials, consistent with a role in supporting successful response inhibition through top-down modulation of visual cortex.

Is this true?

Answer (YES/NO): YES